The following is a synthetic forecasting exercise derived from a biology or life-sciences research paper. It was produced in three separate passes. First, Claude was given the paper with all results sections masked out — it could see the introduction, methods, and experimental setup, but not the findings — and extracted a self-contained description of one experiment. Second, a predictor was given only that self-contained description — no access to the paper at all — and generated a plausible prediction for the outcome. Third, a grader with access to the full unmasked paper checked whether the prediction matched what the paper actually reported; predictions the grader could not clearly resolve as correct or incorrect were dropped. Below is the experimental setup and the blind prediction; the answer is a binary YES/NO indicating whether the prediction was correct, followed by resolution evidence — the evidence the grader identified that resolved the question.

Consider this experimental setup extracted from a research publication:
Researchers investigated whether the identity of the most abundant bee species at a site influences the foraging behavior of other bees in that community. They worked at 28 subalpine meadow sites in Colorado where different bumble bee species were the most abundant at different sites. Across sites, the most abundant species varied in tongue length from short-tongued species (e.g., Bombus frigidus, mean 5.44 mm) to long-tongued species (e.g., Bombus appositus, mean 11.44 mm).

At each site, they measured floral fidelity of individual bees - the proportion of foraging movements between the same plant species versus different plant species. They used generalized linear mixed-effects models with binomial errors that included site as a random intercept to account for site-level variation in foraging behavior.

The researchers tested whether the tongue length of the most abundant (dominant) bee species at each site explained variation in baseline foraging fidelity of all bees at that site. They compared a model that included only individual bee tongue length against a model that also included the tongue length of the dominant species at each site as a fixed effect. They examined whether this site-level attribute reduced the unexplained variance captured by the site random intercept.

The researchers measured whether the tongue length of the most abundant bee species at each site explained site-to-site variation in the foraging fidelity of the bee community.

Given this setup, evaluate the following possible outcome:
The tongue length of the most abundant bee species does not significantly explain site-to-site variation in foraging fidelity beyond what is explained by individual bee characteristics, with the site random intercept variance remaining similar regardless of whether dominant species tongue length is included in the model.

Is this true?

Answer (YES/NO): NO